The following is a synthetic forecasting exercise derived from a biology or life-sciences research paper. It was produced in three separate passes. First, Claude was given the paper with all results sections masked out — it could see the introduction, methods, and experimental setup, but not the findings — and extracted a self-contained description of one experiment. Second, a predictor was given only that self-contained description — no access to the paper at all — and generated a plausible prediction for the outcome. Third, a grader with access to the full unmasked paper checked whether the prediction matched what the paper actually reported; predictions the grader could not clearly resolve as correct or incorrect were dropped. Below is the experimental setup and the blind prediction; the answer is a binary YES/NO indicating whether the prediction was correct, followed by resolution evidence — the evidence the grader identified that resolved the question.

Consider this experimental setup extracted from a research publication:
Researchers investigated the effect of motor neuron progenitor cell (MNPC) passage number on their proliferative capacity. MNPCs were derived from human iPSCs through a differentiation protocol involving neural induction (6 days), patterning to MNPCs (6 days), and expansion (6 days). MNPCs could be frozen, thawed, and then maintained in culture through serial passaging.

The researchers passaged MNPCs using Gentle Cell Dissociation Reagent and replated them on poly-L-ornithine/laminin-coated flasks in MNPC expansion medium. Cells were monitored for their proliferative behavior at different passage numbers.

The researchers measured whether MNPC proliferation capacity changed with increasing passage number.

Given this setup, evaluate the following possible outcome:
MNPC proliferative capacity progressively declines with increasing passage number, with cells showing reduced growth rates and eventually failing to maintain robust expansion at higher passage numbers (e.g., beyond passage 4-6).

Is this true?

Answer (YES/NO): YES